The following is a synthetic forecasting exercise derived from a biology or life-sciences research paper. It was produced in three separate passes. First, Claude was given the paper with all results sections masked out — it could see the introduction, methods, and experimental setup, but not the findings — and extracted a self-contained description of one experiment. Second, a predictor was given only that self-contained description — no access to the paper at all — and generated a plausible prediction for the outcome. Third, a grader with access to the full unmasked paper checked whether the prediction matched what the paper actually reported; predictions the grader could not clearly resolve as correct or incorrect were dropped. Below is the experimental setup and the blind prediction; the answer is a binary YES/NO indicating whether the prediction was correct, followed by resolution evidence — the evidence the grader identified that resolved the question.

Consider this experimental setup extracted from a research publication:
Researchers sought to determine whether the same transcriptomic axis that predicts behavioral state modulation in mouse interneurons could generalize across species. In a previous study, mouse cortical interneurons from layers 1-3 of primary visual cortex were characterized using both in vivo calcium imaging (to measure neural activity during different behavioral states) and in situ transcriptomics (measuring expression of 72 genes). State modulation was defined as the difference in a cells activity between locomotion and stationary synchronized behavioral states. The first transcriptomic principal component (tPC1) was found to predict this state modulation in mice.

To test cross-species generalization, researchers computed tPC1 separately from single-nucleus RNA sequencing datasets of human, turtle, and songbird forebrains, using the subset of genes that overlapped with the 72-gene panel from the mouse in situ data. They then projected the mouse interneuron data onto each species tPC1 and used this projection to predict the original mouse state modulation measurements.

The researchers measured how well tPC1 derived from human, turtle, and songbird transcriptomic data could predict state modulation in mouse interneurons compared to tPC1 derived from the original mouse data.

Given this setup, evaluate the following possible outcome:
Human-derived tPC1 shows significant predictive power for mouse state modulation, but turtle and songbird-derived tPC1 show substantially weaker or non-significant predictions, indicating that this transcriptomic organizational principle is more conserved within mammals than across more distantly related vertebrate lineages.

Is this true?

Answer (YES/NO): YES